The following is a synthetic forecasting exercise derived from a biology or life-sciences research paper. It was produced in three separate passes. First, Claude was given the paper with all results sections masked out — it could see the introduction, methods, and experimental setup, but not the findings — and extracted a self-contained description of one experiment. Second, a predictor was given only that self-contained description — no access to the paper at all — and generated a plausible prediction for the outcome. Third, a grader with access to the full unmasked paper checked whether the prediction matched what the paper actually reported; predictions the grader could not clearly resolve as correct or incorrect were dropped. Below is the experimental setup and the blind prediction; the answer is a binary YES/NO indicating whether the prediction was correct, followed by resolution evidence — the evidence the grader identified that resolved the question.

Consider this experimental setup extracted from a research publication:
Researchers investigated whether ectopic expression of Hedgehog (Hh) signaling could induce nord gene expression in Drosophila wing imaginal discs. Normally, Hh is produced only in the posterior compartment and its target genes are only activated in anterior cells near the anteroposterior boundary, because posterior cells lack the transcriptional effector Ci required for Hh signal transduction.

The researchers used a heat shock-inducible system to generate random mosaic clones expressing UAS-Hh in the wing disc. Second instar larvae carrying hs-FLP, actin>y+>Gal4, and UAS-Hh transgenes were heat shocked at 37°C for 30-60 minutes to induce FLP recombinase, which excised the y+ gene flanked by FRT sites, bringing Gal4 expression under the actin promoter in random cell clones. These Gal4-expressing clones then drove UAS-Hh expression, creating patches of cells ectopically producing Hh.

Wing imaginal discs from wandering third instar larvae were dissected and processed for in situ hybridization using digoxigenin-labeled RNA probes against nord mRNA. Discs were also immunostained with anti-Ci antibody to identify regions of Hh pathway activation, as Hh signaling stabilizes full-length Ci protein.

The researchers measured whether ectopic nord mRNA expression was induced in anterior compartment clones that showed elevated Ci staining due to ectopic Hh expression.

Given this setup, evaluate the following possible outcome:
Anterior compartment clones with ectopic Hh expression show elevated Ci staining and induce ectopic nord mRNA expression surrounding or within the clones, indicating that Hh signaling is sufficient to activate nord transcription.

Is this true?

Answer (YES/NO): NO